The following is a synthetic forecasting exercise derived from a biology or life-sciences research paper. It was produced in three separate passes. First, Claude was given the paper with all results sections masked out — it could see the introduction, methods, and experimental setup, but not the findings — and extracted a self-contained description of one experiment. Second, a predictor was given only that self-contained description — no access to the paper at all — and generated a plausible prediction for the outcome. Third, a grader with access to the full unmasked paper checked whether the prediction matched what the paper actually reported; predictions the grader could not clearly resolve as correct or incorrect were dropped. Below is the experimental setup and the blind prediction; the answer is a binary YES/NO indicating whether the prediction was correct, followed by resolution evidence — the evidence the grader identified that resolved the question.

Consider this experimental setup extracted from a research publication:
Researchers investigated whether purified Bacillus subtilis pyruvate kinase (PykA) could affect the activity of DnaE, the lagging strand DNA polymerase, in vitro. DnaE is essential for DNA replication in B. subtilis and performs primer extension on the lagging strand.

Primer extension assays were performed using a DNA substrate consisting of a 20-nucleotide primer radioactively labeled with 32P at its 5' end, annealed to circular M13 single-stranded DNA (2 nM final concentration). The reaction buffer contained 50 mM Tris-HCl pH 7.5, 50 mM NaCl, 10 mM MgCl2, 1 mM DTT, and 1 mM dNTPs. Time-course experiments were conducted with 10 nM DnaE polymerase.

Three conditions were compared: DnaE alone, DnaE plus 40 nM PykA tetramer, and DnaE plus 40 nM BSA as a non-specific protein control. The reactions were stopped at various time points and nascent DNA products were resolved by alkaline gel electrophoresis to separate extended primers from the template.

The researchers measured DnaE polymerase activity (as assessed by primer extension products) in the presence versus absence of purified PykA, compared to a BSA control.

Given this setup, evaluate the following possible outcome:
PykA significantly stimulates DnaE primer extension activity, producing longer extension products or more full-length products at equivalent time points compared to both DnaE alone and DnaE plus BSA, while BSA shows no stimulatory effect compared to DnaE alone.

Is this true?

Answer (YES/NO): YES